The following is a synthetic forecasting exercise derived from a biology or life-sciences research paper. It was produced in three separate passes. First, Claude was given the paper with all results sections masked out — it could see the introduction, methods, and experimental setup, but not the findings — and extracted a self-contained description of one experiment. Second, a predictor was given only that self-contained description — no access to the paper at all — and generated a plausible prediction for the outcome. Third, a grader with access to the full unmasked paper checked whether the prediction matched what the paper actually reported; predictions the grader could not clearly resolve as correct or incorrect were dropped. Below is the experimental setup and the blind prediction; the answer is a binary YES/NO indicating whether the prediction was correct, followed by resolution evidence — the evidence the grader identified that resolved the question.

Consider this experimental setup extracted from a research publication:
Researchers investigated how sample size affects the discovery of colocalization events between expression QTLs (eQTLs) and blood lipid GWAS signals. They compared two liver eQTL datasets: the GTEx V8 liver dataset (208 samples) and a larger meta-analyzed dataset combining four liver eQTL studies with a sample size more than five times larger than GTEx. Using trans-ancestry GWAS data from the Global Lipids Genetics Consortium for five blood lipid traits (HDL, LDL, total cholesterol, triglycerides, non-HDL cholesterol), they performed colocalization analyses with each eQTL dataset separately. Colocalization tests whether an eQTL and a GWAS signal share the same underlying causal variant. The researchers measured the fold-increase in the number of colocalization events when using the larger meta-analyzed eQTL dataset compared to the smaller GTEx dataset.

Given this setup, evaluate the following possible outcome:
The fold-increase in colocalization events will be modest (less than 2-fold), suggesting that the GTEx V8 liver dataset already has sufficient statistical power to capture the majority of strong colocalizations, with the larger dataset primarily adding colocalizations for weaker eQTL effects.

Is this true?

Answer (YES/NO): YES